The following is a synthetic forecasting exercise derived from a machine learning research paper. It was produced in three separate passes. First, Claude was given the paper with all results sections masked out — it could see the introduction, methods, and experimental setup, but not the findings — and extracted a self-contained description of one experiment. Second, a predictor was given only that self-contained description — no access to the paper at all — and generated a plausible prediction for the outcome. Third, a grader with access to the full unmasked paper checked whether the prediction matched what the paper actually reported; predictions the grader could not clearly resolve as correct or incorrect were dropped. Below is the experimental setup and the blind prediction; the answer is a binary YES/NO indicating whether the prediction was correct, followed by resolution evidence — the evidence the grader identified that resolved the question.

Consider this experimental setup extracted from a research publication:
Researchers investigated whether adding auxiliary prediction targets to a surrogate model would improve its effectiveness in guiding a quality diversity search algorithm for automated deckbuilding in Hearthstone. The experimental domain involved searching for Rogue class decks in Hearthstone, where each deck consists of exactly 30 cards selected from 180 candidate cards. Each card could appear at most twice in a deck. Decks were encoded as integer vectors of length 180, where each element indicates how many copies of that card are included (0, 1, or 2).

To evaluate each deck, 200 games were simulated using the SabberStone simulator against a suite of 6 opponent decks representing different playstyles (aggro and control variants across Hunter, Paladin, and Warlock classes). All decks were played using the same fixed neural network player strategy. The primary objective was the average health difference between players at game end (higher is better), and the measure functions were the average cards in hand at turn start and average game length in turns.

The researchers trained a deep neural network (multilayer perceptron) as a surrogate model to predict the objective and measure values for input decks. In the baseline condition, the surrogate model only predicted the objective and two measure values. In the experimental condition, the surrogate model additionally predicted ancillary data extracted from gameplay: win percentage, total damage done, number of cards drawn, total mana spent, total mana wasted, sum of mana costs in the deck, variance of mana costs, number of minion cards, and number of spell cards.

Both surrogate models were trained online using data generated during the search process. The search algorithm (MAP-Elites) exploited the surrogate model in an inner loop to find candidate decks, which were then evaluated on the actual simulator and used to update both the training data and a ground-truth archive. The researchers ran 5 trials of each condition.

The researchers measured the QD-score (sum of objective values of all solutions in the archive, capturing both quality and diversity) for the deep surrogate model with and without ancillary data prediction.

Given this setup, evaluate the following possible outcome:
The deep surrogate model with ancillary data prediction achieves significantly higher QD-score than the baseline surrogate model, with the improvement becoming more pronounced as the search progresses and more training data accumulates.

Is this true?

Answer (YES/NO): NO